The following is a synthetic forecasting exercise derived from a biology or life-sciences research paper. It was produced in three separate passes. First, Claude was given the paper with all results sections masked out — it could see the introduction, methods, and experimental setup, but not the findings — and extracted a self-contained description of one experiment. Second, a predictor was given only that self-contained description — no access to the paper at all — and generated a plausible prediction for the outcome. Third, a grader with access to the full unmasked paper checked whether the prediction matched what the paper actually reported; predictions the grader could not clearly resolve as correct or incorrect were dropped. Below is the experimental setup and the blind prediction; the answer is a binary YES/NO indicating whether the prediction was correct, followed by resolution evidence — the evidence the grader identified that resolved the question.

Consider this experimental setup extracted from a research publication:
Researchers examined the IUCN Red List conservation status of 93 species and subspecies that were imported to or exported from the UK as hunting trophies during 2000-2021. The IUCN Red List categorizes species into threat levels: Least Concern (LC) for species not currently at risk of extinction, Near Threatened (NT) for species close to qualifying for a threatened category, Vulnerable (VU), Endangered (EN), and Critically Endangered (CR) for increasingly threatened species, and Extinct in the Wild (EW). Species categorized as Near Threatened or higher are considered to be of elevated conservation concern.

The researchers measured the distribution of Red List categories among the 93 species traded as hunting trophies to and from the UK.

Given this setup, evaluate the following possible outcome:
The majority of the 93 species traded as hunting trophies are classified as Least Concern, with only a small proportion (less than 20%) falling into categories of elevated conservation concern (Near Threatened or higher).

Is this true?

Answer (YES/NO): NO